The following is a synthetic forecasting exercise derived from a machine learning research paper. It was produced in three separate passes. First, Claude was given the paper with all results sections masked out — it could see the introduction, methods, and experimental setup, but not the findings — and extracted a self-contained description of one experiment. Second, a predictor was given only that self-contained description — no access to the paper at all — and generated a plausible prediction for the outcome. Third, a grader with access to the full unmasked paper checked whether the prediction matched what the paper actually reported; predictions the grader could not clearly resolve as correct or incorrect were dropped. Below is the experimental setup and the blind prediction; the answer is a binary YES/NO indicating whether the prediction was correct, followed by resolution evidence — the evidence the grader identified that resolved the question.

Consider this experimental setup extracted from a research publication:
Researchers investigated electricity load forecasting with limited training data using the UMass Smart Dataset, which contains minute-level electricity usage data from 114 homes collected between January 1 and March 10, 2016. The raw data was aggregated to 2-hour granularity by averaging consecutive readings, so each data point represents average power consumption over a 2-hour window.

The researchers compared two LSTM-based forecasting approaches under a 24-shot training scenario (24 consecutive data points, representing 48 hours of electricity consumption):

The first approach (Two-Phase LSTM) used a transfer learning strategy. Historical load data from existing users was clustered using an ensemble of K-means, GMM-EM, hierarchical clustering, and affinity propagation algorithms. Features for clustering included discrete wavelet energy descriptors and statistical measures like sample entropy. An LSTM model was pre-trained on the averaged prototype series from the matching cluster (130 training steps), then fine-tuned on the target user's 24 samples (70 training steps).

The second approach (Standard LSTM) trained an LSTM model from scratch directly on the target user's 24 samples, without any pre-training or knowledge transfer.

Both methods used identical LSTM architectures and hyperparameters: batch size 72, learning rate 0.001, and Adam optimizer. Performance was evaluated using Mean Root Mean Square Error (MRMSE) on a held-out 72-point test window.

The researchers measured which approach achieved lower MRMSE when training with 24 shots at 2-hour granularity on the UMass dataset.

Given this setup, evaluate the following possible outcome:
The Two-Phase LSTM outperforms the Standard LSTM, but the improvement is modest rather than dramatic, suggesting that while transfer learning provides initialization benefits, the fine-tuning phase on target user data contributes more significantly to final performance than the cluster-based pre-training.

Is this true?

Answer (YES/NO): NO